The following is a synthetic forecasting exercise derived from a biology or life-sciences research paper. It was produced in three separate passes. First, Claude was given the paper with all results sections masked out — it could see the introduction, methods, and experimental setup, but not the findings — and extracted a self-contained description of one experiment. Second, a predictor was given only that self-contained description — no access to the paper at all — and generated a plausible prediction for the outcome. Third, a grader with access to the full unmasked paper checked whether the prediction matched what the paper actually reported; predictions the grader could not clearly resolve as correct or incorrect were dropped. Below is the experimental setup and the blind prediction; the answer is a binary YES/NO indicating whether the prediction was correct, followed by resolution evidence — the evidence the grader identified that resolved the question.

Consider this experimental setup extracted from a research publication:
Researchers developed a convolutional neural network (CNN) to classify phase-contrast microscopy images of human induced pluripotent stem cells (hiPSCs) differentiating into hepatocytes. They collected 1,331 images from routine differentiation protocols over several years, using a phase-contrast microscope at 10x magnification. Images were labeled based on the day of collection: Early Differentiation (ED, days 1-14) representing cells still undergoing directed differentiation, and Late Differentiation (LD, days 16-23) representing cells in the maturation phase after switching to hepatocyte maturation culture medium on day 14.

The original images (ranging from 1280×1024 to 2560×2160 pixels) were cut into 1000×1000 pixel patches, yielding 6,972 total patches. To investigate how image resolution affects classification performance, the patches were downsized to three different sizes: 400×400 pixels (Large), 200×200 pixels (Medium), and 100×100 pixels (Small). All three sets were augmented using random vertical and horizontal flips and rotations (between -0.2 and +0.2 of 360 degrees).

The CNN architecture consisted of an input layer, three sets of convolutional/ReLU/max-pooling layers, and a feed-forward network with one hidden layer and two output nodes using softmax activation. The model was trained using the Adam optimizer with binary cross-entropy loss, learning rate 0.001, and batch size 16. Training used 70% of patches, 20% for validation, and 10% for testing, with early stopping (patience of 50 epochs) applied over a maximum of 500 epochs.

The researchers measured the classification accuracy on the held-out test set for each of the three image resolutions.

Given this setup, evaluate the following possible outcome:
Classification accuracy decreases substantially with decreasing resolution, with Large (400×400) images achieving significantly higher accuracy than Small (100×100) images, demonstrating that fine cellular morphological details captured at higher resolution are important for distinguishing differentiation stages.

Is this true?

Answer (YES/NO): NO